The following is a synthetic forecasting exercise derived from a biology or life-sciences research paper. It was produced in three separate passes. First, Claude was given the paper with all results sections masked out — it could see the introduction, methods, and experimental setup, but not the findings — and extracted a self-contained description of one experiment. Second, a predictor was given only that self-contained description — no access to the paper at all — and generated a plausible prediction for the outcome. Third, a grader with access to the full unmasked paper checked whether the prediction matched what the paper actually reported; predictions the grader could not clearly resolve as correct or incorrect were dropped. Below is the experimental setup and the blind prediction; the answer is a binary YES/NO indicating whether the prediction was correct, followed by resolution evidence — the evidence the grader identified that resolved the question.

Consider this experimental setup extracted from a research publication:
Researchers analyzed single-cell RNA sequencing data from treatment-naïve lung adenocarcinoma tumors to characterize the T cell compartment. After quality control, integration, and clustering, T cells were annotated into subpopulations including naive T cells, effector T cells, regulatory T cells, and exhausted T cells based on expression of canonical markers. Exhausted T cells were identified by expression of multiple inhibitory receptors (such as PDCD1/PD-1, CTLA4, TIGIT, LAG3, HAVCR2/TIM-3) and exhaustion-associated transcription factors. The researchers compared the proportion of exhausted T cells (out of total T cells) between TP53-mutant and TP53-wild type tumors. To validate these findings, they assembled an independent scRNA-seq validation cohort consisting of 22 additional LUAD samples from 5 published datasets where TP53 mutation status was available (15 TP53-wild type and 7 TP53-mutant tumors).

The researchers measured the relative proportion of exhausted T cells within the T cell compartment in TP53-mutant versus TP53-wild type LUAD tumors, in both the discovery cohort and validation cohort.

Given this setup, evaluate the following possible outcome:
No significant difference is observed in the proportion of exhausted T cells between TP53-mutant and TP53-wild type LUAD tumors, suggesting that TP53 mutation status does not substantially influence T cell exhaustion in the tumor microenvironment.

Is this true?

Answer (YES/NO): NO